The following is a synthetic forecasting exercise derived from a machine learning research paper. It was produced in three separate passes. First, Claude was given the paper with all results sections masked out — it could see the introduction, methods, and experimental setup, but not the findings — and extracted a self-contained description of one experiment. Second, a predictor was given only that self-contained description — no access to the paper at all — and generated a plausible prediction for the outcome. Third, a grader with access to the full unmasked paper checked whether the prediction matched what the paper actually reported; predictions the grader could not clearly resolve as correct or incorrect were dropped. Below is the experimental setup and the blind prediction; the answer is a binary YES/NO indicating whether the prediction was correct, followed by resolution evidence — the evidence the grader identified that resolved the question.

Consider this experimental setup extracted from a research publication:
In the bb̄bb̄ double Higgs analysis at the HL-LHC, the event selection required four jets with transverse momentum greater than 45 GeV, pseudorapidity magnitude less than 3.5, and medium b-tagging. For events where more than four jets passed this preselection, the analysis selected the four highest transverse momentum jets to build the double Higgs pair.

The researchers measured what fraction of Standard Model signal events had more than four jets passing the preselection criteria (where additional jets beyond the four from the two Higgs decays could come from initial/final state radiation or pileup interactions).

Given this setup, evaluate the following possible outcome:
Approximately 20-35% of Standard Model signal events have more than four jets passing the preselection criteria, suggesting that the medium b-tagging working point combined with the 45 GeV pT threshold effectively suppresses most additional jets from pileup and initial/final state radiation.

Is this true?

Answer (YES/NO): NO